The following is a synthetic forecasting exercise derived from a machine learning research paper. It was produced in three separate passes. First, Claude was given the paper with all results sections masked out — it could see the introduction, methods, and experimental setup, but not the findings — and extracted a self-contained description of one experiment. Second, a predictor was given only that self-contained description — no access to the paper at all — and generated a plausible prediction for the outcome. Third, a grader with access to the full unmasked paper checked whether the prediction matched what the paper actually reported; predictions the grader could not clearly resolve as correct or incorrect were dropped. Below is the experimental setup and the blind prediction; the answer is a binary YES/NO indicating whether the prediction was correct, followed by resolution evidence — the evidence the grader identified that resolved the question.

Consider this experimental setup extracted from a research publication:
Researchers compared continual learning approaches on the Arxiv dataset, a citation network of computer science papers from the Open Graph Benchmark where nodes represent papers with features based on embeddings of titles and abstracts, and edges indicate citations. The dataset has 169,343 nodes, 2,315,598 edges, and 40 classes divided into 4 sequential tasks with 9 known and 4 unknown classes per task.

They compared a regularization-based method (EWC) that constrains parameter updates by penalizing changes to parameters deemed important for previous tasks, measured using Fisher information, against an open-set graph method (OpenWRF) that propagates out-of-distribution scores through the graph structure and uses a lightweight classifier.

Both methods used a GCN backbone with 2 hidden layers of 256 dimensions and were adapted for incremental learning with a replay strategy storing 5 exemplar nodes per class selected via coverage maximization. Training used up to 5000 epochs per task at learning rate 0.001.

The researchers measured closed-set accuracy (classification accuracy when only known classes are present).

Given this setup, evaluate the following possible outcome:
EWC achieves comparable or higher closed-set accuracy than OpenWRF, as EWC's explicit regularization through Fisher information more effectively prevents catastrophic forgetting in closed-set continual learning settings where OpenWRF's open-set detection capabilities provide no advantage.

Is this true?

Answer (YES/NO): YES